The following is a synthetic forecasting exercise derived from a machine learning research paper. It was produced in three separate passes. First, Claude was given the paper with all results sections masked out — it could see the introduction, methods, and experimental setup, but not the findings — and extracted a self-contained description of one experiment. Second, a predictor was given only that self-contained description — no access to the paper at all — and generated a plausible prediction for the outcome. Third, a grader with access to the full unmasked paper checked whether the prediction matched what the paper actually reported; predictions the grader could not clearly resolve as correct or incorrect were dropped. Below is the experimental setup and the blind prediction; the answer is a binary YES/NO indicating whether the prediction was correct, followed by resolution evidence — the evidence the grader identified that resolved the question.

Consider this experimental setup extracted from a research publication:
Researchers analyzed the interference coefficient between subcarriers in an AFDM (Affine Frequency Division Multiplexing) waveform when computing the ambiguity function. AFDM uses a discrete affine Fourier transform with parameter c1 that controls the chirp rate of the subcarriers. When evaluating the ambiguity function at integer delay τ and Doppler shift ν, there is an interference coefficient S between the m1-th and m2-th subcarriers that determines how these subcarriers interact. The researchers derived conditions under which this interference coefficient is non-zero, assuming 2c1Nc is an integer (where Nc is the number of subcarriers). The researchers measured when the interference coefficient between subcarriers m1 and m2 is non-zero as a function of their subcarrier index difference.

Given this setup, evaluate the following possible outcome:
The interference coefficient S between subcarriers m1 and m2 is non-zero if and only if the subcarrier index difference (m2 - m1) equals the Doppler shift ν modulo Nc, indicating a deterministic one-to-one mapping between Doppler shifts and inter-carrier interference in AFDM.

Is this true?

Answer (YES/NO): NO